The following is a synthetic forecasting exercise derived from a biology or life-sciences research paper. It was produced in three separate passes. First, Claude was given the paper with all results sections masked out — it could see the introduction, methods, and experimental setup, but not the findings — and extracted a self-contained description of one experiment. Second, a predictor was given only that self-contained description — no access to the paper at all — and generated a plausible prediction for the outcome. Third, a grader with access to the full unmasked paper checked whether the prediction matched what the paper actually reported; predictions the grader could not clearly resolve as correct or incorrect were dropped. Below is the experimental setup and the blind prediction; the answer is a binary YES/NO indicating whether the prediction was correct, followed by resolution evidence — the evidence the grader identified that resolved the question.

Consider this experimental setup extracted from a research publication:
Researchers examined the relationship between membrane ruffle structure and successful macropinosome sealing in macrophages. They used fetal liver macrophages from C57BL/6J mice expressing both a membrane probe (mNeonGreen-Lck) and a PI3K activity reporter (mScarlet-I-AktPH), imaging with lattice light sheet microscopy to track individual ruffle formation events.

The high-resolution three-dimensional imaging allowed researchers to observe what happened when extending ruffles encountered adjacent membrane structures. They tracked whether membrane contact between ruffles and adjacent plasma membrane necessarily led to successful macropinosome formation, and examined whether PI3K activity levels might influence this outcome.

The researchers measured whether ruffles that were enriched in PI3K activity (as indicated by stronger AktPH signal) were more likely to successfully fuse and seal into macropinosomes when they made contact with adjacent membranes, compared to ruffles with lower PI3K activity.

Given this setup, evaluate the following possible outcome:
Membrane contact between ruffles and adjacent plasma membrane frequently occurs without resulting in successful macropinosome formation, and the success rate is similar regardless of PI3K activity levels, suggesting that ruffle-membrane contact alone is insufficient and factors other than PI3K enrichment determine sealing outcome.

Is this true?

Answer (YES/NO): NO